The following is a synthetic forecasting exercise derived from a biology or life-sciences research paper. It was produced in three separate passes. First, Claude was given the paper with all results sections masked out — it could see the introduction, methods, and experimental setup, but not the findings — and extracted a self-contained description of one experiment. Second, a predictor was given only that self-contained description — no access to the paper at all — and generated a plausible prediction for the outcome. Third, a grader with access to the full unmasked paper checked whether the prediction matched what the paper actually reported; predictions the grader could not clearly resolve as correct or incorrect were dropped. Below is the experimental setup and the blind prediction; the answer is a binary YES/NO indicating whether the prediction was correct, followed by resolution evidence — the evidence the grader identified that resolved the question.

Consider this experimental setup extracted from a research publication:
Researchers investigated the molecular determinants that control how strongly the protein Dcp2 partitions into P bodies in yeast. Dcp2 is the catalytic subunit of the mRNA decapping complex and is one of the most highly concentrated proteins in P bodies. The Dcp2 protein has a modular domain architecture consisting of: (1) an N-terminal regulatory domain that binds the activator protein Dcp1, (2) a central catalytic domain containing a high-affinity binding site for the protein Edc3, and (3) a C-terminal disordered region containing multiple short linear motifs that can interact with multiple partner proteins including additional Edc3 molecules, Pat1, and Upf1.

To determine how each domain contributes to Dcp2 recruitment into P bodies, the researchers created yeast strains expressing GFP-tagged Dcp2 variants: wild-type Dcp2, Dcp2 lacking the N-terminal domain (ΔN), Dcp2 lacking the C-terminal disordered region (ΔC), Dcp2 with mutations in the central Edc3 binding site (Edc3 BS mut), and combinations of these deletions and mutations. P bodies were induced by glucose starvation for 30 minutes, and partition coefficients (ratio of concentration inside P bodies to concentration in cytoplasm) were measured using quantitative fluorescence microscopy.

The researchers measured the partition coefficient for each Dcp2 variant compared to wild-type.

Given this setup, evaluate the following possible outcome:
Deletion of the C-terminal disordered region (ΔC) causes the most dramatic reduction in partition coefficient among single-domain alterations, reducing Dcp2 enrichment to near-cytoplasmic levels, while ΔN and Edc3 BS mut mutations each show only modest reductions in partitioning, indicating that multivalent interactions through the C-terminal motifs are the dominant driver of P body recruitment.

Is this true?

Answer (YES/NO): NO